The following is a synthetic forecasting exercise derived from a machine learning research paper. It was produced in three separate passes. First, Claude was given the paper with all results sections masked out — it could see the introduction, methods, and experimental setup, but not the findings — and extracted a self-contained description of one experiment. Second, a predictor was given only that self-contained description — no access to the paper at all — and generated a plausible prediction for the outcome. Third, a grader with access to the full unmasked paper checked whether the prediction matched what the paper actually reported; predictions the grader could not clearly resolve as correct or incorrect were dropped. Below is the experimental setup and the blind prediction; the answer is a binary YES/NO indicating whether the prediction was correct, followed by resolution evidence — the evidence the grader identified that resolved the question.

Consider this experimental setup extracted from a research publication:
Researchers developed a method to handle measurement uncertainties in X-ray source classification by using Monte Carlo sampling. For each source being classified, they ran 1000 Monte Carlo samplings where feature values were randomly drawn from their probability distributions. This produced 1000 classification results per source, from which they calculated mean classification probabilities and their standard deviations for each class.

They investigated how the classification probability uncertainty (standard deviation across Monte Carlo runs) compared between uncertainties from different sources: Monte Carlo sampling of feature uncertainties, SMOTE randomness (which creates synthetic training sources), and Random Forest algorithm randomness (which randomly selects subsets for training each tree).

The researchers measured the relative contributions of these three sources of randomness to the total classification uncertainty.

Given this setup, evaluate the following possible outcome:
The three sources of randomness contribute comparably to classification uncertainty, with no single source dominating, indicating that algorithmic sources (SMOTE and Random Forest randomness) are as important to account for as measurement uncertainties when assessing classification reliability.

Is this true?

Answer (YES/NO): NO